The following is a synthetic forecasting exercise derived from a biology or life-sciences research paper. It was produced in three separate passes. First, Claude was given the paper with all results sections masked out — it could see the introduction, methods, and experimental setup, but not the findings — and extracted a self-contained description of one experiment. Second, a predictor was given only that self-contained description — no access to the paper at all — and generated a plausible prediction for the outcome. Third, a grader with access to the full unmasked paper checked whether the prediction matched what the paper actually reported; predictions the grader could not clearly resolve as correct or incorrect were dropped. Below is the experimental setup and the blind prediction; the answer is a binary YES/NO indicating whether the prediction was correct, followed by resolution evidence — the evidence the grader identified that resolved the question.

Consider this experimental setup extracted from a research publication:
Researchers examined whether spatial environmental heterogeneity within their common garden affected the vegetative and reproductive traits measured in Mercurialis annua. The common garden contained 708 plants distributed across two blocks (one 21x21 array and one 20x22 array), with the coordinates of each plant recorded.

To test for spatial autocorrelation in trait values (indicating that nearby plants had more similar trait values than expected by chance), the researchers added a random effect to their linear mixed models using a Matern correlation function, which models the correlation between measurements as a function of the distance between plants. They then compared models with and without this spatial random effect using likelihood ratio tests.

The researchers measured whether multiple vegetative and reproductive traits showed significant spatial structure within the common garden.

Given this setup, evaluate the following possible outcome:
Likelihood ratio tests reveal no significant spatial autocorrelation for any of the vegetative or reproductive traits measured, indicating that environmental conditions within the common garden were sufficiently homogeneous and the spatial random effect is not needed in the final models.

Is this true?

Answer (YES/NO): NO